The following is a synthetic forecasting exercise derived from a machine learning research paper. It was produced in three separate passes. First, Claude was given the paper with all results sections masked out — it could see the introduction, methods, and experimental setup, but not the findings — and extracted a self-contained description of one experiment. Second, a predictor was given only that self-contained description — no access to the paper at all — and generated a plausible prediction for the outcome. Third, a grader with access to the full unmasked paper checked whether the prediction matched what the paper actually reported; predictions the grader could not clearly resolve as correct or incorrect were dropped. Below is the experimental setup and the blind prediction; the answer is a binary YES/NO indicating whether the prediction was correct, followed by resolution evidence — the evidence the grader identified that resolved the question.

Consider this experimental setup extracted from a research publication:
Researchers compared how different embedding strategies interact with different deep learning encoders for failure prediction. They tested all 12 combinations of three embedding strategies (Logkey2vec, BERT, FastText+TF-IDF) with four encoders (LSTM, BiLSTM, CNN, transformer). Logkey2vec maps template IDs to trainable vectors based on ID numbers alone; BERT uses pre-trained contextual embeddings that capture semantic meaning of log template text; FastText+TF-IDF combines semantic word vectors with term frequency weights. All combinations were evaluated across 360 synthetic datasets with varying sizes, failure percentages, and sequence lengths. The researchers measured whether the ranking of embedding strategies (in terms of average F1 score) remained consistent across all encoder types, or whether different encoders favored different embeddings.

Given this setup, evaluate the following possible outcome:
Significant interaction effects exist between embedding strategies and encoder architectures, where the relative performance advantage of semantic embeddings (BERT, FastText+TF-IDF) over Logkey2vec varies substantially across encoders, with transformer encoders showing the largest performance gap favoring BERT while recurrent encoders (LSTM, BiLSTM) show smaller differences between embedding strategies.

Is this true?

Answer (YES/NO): NO